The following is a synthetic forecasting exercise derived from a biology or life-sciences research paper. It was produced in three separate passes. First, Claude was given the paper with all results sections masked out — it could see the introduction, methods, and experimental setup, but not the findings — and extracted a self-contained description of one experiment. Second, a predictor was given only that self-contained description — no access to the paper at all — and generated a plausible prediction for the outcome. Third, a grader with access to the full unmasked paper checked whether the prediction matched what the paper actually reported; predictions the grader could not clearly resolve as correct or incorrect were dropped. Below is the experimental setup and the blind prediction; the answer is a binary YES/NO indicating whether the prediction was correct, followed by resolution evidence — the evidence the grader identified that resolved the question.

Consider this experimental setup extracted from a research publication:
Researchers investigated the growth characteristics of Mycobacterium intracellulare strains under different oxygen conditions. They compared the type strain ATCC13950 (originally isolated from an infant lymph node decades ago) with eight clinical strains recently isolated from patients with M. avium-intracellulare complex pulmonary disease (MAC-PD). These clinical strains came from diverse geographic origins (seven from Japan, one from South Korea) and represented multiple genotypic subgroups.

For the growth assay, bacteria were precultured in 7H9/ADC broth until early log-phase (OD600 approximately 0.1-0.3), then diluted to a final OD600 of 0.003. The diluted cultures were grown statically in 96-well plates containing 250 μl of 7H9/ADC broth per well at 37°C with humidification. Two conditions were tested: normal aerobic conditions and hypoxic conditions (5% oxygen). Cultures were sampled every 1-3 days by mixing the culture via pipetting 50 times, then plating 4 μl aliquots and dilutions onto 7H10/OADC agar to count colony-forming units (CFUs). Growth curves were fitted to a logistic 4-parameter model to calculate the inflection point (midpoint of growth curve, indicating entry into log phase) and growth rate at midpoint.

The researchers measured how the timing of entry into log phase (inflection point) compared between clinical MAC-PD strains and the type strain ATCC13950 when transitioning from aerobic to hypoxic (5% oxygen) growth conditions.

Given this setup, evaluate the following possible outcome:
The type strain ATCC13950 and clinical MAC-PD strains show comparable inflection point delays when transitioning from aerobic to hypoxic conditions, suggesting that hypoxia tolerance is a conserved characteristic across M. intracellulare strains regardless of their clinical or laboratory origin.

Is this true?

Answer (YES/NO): NO